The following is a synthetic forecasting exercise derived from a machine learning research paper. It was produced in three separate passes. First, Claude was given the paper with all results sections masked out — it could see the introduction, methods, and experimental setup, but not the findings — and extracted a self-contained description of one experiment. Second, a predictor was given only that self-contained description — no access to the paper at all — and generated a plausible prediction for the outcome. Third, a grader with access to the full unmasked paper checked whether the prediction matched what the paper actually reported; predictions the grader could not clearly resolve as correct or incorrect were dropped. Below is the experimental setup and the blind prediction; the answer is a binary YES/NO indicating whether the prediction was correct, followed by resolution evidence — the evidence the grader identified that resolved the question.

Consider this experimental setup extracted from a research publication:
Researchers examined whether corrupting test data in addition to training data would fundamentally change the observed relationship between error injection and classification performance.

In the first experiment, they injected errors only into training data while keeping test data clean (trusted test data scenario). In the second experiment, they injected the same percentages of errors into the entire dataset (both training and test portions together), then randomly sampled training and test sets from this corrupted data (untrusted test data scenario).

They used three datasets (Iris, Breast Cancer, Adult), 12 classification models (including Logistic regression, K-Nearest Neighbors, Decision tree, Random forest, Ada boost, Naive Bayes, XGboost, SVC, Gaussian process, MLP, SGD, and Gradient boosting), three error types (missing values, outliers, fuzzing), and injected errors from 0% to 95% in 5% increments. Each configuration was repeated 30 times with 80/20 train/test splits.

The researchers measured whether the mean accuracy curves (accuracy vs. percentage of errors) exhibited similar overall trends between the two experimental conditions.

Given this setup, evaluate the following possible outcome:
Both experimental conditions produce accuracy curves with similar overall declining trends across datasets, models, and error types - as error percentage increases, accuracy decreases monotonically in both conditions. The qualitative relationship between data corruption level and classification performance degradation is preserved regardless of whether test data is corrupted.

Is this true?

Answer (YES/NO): NO